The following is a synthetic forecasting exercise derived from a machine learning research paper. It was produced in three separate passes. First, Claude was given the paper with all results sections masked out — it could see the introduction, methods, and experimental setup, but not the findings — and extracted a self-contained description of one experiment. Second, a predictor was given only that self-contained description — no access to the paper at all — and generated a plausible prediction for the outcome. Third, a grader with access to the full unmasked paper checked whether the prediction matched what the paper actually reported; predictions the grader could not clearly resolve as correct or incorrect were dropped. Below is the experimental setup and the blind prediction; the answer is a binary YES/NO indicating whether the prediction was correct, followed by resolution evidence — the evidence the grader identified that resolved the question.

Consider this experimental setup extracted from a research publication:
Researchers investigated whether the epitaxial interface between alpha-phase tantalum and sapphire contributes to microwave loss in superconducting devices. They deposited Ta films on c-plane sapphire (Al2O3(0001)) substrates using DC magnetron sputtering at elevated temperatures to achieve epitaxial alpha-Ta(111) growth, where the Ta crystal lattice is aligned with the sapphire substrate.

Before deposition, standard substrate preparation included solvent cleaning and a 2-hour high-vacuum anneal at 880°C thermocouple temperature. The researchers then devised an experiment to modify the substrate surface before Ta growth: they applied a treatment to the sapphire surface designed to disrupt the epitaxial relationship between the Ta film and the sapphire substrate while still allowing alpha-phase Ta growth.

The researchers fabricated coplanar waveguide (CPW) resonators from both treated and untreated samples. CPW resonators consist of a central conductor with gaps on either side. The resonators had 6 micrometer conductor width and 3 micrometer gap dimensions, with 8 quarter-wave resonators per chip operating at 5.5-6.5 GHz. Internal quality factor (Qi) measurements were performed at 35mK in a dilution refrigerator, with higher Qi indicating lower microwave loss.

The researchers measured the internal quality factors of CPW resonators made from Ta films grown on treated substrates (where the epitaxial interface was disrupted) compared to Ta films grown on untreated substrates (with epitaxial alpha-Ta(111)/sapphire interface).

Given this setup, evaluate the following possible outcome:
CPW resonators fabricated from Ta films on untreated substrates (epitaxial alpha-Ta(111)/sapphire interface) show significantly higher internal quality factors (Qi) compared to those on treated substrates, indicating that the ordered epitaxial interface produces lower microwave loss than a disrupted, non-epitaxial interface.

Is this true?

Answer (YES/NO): NO